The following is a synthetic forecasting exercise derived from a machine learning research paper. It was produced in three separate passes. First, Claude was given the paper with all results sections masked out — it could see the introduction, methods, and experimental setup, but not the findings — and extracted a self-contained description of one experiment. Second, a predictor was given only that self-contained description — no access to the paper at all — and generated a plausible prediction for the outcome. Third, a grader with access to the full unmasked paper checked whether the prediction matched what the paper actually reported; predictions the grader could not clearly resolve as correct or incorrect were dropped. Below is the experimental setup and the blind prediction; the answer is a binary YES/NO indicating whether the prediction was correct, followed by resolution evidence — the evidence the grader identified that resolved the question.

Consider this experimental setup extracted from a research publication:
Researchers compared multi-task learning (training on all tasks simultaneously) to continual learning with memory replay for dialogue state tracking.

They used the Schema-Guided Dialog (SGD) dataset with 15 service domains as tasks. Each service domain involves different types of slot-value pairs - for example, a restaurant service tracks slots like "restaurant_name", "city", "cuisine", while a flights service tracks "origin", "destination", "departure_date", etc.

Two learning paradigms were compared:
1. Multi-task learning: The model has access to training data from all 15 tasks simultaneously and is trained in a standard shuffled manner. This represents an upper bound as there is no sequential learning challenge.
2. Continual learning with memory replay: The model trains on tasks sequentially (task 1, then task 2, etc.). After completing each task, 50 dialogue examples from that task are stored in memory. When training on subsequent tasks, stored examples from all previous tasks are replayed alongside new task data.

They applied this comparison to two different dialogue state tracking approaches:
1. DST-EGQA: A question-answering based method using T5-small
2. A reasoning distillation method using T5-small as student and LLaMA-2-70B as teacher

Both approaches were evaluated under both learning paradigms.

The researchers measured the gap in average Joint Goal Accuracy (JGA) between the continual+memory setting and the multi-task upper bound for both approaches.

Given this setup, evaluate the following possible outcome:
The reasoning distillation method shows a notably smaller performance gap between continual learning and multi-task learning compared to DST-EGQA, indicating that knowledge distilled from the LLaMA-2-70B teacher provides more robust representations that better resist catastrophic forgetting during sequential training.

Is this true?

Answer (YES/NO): YES